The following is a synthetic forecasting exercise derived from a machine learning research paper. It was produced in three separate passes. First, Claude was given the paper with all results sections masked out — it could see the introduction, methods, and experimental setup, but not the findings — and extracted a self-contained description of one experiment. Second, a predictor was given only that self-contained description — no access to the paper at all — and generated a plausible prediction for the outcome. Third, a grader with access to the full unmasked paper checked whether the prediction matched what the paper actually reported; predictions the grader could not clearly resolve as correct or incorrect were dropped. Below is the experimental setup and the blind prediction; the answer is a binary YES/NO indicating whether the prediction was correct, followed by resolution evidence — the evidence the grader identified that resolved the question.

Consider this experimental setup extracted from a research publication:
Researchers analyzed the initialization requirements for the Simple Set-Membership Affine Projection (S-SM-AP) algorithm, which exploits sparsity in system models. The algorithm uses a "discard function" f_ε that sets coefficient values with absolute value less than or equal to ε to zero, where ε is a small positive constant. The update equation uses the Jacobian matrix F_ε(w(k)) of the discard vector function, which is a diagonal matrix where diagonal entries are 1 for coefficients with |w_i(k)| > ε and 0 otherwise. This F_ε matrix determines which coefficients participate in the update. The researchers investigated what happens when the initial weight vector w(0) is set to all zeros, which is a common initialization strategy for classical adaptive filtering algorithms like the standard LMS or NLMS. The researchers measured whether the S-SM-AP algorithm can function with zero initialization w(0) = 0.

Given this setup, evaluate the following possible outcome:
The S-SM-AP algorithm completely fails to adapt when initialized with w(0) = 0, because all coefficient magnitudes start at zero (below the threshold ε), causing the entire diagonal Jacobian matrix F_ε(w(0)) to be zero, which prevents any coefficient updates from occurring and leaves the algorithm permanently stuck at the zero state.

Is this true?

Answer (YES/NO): YES